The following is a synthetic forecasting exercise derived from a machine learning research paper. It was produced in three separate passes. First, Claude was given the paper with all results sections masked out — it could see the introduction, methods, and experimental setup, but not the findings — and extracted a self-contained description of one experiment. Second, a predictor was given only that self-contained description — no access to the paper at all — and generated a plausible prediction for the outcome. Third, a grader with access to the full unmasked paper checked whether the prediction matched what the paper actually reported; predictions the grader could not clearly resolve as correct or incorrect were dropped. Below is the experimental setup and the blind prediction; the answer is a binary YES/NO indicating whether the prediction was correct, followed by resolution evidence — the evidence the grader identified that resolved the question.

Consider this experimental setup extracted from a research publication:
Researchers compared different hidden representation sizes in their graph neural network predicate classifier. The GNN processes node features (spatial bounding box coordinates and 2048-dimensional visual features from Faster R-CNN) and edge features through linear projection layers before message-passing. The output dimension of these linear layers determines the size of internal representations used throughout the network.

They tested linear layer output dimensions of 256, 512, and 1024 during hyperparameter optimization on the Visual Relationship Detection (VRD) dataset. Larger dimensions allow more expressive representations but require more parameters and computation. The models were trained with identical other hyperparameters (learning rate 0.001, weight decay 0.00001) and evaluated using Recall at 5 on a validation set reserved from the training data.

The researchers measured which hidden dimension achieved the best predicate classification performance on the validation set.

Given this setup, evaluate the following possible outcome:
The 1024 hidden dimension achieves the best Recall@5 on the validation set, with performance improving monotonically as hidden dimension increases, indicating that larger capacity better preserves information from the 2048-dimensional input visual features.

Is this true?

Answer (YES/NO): NO